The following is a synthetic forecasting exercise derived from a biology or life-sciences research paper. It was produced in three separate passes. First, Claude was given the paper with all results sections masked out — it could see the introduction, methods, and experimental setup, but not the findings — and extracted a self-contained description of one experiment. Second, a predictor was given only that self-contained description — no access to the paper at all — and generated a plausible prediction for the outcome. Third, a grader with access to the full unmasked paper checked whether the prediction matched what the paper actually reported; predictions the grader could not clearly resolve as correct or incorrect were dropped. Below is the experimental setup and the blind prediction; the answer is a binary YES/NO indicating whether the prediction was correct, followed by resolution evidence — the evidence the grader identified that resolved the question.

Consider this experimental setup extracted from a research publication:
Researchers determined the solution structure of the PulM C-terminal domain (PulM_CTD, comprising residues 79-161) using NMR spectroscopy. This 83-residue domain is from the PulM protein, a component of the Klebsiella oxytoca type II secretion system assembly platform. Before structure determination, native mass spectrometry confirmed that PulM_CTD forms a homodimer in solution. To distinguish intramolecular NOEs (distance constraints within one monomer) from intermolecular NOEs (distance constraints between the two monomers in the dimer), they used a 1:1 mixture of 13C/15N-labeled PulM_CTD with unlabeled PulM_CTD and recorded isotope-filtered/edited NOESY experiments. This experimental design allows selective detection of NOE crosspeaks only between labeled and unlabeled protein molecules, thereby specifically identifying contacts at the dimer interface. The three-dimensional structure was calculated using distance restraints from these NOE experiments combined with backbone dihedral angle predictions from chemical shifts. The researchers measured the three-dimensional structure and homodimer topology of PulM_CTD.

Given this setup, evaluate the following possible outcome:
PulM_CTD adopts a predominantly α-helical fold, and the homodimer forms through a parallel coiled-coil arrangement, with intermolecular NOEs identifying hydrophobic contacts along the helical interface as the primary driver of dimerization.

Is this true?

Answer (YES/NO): NO